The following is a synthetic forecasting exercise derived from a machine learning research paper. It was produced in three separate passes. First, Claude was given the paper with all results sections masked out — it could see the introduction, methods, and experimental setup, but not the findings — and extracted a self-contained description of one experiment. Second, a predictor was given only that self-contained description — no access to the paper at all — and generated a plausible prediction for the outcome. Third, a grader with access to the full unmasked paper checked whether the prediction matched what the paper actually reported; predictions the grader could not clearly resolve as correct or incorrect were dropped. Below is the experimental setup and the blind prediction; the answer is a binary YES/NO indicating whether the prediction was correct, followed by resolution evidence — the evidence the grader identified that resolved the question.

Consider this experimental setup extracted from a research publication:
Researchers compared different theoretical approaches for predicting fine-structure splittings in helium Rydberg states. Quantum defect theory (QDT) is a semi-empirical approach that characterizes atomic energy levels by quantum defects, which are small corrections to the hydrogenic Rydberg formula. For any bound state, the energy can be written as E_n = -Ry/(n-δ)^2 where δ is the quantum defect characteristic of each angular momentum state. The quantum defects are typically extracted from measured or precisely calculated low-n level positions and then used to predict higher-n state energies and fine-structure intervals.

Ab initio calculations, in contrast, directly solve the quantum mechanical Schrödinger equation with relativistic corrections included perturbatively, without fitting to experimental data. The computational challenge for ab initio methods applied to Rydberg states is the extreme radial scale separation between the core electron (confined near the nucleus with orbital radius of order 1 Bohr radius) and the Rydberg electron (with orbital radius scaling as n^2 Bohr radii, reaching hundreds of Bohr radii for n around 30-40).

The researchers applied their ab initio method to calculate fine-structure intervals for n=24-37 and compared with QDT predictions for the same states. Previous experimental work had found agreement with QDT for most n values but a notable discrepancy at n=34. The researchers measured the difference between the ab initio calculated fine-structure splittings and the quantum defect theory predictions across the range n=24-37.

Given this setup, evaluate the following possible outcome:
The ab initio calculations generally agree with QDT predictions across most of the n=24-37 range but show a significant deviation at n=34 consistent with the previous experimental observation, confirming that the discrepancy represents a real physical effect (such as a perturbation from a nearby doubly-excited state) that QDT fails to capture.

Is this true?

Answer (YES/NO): NO